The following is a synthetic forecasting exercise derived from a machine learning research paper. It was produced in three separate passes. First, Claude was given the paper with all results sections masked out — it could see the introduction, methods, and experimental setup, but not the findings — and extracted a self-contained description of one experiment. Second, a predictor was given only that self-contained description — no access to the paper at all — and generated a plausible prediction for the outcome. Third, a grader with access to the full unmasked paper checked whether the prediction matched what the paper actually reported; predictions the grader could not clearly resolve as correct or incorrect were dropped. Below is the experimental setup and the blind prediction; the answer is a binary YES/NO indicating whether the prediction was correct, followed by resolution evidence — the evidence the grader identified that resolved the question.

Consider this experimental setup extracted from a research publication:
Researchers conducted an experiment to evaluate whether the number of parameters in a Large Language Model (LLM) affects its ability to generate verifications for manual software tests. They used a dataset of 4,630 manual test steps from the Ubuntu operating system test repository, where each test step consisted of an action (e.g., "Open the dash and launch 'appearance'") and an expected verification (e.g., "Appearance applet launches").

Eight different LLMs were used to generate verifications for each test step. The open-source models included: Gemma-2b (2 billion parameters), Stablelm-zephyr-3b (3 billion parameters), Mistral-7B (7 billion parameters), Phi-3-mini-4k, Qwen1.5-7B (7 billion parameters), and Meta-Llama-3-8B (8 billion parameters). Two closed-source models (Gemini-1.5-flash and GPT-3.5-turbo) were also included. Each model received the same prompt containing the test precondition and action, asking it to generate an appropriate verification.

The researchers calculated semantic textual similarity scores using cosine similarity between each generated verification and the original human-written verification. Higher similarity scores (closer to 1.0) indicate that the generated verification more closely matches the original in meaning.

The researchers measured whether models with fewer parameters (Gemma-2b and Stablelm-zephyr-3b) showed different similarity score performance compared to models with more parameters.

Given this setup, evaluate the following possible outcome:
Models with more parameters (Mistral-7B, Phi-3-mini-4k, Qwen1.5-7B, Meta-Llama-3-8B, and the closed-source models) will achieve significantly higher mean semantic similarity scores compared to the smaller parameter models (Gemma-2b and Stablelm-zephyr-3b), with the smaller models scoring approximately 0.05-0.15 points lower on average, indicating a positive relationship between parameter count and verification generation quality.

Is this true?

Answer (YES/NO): NO